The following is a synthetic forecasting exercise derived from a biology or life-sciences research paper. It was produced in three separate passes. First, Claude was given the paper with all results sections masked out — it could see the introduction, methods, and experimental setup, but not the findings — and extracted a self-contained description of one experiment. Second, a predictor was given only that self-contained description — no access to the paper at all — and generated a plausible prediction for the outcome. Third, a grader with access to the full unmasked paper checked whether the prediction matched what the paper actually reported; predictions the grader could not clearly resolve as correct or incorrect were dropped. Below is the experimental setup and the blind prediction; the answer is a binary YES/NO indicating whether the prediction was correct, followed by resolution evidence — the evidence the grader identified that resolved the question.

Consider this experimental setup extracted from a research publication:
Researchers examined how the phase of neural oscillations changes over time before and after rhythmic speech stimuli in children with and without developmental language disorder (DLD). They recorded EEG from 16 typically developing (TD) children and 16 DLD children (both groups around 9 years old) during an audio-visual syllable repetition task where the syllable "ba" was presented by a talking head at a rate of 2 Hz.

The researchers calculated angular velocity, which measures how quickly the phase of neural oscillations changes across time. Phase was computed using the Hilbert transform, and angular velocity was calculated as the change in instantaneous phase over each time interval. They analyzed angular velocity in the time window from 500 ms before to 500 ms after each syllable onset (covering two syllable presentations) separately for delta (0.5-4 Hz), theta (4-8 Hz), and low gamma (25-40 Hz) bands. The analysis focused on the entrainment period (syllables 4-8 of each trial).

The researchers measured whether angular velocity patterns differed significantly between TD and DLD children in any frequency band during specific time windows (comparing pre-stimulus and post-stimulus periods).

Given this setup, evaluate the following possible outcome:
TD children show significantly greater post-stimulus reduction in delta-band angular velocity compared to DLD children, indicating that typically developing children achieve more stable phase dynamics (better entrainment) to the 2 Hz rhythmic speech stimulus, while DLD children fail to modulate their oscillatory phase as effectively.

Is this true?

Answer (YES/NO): NO